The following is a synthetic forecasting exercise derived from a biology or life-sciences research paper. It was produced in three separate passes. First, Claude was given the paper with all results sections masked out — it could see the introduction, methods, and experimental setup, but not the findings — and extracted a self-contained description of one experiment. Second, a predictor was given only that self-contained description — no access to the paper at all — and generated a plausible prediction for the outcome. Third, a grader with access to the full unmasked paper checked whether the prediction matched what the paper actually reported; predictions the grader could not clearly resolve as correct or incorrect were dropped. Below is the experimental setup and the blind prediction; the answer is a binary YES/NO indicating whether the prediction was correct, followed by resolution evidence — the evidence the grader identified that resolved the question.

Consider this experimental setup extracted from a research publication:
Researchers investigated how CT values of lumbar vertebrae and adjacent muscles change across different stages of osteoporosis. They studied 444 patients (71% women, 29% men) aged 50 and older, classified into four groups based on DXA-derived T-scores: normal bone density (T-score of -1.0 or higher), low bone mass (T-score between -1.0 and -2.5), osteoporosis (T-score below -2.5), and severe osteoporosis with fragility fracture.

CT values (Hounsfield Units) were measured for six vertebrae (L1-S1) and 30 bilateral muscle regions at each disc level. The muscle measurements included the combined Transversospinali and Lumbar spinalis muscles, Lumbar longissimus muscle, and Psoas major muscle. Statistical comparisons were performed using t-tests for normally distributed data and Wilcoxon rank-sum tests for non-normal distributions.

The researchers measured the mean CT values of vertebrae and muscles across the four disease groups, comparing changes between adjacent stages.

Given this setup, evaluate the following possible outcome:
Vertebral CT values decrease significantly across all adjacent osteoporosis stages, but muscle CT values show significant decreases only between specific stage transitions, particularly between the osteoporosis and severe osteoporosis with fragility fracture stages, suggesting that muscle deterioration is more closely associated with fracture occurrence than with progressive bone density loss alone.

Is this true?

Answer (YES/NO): NO